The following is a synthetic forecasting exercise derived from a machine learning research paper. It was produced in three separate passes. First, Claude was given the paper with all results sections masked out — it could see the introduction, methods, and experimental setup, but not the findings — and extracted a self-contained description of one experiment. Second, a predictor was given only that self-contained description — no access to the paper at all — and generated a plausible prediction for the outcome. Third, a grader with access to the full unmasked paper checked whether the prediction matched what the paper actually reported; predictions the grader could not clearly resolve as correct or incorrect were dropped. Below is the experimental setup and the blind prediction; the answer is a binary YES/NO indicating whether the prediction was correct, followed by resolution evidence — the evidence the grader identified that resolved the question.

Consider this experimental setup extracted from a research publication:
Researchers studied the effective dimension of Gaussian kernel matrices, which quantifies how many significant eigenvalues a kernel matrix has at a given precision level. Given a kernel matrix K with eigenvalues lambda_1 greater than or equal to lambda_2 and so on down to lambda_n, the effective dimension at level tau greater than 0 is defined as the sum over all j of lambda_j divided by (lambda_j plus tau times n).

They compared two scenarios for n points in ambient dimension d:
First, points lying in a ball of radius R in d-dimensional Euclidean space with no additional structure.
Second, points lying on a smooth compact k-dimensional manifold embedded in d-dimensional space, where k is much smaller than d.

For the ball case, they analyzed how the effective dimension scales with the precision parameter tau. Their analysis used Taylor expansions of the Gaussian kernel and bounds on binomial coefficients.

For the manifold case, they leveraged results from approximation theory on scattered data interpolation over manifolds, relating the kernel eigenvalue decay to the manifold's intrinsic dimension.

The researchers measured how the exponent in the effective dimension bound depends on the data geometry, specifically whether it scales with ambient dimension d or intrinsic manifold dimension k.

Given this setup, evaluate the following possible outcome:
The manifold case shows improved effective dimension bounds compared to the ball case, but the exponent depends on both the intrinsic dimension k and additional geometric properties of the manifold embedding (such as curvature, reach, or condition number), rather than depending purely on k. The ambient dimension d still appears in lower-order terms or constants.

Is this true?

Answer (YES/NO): NO